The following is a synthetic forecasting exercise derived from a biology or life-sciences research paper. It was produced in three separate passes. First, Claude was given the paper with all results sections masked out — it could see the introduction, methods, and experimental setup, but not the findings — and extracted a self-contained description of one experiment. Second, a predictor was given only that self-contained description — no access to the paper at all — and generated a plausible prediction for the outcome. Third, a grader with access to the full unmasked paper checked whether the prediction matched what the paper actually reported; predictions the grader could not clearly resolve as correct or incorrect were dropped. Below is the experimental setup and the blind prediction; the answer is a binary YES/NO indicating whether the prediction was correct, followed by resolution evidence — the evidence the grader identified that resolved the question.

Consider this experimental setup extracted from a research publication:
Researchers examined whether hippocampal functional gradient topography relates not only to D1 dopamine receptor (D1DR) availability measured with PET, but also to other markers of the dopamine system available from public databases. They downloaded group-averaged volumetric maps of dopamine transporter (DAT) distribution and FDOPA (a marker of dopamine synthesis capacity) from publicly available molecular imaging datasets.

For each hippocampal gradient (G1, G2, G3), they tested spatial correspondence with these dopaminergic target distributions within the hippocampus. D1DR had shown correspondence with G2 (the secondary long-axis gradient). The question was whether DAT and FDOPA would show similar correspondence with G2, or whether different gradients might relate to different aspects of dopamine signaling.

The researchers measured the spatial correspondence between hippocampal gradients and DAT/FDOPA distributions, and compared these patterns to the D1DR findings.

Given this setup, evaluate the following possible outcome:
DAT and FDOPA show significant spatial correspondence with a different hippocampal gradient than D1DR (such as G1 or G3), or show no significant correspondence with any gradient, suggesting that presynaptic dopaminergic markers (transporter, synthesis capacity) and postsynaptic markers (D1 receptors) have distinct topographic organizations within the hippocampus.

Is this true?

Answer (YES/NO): NO